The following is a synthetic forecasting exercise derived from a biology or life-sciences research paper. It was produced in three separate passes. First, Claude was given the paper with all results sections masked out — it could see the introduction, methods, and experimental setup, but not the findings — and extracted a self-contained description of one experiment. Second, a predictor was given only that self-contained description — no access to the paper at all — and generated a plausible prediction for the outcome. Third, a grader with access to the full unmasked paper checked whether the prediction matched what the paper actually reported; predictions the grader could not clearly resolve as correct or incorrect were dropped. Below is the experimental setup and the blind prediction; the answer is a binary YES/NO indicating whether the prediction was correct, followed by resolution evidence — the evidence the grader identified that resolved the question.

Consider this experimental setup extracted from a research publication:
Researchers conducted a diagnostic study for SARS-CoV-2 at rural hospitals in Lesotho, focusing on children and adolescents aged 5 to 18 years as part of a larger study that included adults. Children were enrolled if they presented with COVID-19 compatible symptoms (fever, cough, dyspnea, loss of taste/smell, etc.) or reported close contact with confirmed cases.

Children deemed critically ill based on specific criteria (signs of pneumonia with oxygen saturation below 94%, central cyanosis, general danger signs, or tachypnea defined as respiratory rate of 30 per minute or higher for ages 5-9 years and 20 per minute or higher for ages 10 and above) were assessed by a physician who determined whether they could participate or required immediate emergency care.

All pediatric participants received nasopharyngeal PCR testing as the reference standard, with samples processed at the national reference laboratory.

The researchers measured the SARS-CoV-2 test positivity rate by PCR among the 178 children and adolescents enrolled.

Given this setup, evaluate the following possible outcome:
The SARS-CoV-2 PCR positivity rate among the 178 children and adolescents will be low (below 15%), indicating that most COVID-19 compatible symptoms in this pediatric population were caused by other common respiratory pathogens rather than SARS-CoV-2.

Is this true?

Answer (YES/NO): YES